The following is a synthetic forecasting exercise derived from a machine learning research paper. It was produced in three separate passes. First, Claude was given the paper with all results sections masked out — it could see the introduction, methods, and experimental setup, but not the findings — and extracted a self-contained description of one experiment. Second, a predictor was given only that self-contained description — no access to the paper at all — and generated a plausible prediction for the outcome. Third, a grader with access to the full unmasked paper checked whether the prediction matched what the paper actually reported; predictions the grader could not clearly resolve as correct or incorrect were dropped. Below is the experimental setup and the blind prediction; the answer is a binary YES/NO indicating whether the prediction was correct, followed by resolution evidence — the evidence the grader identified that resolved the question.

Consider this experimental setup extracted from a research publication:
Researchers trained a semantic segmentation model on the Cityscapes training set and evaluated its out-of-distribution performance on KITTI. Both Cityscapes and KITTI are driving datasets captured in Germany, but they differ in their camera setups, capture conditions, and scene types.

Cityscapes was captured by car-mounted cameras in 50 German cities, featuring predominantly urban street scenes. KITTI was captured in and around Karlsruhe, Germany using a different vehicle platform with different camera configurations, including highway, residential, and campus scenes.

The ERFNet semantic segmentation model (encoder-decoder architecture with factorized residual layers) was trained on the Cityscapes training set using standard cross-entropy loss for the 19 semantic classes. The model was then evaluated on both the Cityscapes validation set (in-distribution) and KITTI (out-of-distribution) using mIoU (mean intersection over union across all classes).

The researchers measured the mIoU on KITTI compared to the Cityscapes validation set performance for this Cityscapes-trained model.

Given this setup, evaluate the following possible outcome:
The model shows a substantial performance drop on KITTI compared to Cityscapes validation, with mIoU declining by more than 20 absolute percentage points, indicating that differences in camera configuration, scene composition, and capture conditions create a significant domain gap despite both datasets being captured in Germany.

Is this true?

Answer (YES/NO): NO